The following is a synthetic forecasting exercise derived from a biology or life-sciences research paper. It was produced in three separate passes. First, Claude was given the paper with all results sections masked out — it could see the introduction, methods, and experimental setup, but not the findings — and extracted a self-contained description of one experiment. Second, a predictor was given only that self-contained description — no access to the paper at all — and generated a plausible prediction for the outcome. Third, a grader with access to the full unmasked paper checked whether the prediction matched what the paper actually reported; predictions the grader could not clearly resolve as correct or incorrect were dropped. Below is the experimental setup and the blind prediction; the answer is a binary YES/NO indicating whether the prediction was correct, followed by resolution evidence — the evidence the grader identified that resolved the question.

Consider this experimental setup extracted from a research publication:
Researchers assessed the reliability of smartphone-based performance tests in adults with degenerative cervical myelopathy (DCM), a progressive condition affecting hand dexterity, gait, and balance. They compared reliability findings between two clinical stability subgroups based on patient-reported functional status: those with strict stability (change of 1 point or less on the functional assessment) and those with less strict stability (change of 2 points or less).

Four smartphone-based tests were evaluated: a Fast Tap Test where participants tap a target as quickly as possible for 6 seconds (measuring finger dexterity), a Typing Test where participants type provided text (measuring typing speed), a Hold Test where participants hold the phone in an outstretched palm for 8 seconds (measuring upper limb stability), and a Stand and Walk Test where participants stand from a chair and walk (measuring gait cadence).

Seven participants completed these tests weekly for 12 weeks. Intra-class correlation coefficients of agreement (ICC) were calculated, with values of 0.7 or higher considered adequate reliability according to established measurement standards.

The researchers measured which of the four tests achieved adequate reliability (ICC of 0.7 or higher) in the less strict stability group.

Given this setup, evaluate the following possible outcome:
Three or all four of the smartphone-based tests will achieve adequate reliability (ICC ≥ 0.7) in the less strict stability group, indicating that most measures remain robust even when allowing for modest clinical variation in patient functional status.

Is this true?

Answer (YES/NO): YES